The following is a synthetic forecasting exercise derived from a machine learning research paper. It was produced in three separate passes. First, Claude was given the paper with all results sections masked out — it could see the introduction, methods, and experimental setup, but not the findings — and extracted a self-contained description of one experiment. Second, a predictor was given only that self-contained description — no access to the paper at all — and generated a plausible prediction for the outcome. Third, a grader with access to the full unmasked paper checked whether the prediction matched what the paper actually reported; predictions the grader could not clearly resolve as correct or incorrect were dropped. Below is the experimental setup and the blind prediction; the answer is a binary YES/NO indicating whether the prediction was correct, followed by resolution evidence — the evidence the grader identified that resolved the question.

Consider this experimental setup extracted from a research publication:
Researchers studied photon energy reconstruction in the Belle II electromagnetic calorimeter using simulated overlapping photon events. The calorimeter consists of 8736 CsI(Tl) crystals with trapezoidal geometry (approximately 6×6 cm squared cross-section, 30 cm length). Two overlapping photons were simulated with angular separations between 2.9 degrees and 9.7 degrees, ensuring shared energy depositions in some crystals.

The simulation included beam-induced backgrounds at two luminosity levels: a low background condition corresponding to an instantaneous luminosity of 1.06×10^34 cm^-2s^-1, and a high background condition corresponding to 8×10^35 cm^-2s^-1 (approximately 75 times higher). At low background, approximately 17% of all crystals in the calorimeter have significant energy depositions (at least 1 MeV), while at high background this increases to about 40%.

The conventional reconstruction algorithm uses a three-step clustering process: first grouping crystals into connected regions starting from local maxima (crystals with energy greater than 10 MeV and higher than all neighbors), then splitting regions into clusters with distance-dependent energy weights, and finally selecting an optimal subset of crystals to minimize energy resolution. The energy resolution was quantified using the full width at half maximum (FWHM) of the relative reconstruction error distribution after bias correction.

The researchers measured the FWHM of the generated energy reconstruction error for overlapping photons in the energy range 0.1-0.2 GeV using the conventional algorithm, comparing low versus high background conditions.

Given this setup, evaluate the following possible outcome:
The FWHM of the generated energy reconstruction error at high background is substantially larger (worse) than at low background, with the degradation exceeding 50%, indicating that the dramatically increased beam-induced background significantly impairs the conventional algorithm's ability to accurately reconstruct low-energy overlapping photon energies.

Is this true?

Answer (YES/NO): YES